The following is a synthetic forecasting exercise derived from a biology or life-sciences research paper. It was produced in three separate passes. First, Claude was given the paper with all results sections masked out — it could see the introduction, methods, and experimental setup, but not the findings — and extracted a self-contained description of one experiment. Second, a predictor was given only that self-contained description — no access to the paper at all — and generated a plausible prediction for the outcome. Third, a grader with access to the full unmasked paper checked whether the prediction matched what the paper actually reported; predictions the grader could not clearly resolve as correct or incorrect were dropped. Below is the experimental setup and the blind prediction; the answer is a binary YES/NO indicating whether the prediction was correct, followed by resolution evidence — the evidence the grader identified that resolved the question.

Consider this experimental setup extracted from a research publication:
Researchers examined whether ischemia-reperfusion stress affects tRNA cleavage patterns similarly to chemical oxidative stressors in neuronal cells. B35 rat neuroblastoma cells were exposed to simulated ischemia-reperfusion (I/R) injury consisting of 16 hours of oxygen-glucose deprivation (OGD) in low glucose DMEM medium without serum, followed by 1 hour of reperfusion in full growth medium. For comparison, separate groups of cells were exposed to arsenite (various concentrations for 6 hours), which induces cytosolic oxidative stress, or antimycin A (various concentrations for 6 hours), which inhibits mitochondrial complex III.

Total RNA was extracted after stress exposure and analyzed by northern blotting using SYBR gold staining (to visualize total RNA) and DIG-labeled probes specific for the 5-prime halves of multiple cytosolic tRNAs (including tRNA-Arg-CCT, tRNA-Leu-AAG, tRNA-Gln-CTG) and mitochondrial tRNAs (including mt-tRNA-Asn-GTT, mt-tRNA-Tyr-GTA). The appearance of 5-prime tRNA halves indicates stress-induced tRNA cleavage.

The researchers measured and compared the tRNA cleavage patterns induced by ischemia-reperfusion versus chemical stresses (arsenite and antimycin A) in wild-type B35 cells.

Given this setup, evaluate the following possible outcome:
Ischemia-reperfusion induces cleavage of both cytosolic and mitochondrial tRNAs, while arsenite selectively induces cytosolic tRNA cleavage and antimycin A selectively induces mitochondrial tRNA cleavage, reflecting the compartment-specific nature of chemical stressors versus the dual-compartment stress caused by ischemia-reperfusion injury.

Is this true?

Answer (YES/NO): NO